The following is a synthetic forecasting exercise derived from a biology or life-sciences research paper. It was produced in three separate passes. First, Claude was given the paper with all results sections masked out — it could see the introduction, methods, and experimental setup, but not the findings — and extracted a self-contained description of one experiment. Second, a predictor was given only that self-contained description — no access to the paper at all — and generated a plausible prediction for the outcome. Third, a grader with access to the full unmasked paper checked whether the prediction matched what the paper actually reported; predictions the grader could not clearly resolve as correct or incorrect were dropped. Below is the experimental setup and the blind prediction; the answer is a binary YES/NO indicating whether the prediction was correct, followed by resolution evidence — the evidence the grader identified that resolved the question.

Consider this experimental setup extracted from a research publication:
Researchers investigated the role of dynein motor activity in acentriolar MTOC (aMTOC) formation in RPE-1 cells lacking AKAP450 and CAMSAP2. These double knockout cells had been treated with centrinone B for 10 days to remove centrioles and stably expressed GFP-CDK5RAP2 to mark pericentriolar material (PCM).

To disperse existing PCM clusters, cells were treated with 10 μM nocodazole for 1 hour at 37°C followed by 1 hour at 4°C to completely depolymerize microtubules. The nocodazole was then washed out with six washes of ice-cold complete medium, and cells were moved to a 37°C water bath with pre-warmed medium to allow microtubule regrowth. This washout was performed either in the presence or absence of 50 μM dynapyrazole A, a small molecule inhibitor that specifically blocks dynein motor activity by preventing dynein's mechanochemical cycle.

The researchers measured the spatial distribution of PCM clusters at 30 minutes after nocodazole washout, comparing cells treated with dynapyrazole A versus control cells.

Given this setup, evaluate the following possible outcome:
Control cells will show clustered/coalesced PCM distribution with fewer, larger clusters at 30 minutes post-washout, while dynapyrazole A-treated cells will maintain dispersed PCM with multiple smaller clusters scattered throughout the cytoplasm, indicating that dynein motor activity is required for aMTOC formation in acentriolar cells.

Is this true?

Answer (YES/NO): YES